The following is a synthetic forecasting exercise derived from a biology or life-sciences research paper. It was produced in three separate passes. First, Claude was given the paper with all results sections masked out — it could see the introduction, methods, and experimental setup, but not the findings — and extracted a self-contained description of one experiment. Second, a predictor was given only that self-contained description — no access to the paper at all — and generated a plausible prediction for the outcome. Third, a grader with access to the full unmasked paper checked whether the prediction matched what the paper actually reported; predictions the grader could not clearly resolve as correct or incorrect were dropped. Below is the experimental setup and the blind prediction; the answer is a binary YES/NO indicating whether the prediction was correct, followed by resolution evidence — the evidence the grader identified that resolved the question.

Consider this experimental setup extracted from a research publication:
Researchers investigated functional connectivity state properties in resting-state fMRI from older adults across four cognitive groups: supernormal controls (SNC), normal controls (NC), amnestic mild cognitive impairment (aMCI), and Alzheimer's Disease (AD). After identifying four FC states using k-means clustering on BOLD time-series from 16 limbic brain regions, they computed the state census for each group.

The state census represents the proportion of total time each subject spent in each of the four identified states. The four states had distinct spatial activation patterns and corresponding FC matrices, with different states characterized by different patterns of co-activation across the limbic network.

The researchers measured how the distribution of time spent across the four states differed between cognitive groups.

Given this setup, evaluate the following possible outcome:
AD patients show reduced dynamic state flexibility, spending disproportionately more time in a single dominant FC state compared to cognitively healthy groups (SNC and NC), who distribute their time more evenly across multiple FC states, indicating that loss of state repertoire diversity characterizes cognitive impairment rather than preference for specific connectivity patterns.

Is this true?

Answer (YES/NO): NO